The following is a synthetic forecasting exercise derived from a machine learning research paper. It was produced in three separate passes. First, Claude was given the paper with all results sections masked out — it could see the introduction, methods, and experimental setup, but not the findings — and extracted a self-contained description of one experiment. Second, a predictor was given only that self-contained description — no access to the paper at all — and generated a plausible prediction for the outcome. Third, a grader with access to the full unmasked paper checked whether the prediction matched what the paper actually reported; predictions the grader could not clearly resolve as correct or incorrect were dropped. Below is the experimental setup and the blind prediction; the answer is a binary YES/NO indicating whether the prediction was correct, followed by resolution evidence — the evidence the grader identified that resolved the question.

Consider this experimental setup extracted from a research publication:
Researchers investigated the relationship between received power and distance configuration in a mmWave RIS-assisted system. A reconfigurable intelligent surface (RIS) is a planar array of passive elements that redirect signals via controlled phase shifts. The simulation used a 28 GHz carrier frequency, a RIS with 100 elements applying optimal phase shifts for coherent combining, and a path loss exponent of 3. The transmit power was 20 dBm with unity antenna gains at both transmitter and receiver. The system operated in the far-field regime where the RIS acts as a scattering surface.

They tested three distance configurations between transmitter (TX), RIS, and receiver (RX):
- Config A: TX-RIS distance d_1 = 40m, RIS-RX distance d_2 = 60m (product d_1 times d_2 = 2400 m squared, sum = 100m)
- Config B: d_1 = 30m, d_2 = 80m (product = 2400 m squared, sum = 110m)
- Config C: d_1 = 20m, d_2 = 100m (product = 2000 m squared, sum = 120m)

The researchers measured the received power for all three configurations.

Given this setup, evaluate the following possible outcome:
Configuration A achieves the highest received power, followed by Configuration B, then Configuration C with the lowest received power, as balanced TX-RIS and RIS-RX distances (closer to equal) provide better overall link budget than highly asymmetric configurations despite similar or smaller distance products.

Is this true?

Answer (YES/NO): NO